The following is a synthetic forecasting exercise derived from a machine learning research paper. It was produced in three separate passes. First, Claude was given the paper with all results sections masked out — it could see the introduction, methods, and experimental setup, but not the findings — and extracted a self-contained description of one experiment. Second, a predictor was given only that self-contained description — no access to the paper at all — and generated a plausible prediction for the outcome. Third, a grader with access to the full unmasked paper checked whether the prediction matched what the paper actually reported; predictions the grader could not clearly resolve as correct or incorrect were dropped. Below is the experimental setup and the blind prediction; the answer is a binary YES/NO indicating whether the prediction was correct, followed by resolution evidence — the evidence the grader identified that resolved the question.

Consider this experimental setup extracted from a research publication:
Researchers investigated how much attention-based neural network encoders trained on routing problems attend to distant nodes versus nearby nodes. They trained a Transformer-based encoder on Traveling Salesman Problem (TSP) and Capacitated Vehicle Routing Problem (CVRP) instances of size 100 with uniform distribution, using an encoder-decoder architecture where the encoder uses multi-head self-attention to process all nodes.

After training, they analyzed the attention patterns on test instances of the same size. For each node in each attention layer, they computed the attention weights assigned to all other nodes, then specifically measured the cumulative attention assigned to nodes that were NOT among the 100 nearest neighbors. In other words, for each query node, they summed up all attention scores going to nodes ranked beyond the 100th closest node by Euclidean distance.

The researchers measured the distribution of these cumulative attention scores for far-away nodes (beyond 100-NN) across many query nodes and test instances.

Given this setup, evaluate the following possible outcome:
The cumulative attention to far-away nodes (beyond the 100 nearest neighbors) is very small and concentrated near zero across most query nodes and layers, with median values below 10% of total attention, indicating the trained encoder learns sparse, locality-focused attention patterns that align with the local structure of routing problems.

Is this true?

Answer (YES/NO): NO